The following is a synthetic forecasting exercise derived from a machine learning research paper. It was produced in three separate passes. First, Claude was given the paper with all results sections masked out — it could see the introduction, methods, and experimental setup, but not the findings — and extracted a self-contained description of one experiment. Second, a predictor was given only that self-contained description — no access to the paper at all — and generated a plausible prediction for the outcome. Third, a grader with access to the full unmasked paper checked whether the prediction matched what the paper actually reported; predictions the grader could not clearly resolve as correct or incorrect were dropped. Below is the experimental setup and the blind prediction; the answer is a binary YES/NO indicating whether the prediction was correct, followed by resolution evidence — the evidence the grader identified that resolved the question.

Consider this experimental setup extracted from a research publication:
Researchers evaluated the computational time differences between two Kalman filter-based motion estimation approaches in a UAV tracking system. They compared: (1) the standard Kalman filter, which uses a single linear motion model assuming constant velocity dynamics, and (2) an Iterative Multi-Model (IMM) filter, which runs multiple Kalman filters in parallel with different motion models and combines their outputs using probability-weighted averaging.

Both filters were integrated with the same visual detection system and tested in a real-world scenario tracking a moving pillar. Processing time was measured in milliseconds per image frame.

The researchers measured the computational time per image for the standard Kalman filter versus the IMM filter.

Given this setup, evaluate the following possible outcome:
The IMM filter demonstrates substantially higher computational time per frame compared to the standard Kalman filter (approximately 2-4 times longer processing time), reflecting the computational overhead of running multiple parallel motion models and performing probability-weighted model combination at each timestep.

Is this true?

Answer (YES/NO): NO